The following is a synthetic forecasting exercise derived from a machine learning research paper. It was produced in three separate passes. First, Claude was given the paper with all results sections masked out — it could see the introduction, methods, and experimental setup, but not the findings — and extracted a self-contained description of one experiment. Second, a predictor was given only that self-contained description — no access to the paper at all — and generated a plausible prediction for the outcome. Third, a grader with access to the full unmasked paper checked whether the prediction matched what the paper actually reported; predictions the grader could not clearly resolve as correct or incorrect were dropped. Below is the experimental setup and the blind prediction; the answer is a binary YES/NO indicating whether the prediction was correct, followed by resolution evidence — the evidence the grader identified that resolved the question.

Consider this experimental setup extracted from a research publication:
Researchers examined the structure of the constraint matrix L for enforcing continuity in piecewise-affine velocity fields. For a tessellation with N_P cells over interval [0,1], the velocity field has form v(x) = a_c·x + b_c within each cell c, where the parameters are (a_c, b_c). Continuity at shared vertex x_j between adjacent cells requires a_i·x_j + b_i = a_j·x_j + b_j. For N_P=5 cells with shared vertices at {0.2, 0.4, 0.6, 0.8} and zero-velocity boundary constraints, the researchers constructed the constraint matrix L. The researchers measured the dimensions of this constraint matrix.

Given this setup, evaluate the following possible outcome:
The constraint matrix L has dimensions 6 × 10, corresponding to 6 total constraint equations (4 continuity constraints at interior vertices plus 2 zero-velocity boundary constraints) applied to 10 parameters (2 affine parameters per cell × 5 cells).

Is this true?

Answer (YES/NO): YES